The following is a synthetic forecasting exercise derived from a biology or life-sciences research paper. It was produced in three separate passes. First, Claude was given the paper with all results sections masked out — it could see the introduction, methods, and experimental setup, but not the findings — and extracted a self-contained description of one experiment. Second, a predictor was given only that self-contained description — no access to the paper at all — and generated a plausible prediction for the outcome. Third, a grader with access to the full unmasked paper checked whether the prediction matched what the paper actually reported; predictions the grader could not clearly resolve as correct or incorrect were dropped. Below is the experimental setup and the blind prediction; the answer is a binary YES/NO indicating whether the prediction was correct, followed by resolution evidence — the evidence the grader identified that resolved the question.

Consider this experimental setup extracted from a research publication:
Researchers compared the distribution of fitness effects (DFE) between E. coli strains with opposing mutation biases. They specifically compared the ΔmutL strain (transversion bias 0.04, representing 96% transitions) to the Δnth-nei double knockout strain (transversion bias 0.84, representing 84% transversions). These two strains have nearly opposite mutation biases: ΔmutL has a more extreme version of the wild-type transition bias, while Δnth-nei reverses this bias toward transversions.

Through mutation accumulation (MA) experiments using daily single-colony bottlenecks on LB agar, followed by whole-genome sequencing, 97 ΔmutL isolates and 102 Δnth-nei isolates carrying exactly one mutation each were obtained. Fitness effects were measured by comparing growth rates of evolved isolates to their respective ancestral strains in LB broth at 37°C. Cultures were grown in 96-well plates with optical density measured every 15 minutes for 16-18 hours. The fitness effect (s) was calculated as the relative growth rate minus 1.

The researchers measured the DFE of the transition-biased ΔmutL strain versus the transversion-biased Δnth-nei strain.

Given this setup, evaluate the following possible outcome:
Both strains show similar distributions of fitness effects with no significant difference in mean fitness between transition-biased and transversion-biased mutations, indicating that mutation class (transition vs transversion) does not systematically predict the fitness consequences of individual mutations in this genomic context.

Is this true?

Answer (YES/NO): NO